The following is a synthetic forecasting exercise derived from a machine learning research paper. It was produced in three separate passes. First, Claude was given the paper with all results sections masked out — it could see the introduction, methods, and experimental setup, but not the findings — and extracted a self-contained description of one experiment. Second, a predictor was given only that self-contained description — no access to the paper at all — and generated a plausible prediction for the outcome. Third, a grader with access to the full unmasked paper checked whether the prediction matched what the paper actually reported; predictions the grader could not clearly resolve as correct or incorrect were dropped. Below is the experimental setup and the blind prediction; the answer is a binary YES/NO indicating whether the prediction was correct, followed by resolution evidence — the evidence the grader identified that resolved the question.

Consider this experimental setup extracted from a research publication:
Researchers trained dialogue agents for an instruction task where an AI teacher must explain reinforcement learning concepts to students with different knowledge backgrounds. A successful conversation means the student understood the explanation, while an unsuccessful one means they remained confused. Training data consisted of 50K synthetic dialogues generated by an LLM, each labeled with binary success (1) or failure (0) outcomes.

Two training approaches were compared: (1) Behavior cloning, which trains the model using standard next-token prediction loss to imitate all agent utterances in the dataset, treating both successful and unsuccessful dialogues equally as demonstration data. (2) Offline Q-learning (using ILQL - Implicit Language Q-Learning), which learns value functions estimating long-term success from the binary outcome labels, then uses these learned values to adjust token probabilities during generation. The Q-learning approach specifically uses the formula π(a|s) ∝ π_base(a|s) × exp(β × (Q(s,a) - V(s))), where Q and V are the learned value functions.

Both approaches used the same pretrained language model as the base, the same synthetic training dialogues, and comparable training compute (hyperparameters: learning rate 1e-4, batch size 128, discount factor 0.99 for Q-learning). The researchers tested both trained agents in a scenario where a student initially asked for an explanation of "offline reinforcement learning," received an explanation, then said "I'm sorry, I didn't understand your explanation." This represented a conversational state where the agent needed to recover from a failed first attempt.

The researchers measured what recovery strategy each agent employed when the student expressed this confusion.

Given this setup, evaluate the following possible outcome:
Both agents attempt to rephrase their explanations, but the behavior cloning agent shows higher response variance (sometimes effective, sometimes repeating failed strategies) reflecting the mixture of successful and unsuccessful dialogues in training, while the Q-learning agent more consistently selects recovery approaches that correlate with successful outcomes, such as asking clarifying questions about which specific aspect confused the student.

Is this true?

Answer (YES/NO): NO